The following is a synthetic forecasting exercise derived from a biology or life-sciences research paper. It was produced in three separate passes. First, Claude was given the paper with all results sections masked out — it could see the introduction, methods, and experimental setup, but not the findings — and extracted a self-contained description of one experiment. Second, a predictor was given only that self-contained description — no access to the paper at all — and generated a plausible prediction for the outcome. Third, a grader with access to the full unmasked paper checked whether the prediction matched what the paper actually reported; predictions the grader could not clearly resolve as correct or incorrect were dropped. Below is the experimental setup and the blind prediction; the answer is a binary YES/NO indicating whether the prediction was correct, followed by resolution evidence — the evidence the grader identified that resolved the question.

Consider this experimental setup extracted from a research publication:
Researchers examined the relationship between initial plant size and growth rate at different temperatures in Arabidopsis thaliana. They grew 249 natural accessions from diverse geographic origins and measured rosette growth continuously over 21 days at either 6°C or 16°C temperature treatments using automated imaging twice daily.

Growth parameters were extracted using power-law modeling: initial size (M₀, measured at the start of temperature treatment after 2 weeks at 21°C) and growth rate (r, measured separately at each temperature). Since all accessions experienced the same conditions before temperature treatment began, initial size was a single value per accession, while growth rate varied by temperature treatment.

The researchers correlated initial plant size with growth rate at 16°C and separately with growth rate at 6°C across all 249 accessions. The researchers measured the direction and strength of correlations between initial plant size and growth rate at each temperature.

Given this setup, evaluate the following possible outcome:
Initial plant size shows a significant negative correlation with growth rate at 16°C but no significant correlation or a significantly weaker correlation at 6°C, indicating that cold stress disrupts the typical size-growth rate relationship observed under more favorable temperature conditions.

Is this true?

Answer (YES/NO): NO